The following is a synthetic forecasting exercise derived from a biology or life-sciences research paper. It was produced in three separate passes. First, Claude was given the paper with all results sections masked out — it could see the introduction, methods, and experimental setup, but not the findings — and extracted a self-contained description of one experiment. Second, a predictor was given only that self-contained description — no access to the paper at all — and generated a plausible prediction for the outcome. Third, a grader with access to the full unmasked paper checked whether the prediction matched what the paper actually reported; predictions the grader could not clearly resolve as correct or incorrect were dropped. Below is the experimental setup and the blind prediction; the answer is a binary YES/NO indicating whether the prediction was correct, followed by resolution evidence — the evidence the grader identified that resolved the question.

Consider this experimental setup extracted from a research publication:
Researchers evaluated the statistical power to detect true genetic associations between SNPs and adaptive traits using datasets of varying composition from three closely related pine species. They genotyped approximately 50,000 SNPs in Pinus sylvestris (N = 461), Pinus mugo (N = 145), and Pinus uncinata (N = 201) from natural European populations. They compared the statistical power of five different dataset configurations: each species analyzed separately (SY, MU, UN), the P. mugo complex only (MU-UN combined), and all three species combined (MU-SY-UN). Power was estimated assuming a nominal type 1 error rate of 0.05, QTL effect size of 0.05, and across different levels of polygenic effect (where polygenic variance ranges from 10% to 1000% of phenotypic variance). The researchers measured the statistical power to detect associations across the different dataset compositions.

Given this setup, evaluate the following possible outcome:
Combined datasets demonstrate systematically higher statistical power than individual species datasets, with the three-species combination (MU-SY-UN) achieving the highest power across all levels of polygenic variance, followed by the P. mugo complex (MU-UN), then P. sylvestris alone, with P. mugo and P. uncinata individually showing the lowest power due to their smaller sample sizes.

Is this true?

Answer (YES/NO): NO